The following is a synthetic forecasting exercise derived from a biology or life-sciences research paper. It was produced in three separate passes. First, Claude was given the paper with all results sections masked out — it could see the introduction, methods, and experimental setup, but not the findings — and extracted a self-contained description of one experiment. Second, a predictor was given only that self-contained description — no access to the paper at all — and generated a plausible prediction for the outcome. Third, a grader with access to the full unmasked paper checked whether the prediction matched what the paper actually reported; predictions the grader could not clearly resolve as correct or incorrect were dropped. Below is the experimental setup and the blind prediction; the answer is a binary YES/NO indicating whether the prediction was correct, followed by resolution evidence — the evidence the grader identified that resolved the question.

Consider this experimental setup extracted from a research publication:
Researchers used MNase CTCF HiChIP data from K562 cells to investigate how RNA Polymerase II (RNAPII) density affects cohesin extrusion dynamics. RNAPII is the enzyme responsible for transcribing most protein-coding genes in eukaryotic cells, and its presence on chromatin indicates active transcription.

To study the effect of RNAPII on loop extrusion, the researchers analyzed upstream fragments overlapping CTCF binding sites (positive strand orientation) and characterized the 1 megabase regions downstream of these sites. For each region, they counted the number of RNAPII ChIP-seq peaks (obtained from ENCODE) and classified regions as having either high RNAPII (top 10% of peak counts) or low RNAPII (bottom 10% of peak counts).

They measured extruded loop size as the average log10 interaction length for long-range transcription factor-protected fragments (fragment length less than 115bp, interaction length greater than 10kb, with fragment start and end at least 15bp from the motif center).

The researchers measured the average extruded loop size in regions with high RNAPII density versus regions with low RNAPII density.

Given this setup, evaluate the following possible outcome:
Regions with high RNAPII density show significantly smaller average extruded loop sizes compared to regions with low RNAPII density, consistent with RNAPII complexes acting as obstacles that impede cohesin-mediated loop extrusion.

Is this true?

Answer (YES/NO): YES